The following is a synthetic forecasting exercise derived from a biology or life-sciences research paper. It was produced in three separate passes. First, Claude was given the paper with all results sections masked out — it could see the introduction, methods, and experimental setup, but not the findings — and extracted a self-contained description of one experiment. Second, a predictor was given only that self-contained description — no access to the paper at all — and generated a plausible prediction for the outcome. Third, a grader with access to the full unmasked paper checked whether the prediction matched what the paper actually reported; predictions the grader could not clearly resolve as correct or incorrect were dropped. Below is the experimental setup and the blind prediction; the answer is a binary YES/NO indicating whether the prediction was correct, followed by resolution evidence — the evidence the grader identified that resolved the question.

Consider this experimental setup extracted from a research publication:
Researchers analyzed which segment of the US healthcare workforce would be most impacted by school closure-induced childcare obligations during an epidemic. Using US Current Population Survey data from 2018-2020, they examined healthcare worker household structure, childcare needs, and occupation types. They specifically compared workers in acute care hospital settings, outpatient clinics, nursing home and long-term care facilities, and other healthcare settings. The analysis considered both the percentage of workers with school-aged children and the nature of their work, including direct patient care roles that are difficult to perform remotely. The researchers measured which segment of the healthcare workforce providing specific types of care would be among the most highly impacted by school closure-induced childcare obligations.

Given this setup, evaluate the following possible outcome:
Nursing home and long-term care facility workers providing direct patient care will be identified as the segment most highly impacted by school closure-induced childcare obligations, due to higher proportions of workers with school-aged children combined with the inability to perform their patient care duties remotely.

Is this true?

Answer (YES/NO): YES